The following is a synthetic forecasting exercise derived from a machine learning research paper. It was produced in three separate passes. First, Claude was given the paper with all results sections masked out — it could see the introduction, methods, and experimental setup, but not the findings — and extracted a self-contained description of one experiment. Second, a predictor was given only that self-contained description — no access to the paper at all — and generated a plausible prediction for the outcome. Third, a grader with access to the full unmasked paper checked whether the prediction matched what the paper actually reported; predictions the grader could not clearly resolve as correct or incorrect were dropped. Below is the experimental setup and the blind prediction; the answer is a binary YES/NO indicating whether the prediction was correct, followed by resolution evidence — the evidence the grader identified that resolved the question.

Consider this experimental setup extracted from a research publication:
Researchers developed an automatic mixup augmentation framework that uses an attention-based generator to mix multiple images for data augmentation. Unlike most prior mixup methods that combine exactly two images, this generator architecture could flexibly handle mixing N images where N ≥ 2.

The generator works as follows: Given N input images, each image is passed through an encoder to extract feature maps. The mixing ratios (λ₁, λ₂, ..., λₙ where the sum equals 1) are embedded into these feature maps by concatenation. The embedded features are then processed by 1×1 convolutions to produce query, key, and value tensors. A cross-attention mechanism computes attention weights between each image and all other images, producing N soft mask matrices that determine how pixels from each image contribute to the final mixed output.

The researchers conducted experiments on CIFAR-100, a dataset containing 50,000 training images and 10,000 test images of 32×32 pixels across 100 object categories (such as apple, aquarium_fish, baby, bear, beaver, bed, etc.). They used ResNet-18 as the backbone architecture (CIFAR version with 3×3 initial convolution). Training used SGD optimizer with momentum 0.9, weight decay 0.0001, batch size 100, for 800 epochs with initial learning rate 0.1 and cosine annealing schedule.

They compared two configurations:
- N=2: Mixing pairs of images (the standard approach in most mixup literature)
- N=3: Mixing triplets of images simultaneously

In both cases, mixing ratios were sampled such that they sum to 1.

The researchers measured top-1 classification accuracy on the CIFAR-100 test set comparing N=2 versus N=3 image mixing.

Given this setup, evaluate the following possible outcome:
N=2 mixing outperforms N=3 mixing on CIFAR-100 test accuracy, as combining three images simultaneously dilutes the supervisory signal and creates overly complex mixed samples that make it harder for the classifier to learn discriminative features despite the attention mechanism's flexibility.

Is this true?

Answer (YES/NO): NO